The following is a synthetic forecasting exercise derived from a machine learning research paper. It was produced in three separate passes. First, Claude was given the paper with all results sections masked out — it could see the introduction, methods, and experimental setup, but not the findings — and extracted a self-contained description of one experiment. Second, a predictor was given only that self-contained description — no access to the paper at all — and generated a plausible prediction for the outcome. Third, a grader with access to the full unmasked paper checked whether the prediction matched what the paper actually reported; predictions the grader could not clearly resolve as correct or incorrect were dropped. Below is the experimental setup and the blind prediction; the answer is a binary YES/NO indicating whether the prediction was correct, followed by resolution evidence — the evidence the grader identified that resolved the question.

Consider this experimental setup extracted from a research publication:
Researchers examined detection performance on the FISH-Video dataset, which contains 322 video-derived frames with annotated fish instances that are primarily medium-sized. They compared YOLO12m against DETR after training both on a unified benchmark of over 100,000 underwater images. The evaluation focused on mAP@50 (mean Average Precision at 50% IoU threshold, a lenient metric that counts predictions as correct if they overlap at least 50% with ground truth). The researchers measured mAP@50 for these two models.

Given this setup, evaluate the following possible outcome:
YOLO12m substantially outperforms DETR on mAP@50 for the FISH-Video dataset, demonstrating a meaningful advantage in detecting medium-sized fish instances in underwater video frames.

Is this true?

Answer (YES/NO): NO